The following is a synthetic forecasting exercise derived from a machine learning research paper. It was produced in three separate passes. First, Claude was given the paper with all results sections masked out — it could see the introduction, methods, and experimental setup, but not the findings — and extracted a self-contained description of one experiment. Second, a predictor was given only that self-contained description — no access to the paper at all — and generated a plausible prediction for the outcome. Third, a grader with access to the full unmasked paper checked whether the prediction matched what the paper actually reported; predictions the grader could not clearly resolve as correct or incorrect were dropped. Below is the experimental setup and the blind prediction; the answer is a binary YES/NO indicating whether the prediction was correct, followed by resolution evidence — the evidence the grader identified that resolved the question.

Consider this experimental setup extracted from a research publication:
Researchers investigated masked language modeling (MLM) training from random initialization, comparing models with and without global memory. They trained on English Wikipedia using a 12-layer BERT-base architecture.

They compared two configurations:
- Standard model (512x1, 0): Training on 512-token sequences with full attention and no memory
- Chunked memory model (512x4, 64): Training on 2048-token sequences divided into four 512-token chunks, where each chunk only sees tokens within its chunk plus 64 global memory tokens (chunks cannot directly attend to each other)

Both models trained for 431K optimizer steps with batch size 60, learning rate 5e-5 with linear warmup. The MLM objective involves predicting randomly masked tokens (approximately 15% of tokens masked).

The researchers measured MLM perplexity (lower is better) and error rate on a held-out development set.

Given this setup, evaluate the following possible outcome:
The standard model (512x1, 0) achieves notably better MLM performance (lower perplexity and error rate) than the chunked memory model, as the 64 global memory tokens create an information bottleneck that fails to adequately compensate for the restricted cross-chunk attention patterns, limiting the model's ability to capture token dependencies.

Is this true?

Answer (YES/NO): NO